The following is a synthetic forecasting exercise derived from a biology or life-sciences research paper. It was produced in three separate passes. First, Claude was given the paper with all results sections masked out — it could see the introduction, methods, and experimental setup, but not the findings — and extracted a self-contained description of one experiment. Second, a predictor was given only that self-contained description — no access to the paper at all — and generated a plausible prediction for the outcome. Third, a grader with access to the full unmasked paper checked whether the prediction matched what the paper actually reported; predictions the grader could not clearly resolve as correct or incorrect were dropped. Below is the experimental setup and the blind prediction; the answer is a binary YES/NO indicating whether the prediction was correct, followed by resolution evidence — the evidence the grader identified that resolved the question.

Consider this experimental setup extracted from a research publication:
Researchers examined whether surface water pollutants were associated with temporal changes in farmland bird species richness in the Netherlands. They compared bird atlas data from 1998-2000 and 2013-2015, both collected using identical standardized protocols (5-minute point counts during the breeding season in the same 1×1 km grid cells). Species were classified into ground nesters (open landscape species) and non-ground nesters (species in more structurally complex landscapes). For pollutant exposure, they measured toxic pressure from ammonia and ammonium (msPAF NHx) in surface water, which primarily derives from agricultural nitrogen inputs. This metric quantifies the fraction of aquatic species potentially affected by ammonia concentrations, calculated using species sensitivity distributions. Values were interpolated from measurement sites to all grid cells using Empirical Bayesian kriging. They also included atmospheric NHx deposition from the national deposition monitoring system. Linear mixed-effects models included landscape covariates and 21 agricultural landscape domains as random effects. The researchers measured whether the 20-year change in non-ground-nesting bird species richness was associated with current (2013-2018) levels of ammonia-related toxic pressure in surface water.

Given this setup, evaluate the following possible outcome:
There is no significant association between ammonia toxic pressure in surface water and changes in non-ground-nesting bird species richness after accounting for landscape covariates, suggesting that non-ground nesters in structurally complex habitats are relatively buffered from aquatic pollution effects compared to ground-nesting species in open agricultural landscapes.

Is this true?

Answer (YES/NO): YES